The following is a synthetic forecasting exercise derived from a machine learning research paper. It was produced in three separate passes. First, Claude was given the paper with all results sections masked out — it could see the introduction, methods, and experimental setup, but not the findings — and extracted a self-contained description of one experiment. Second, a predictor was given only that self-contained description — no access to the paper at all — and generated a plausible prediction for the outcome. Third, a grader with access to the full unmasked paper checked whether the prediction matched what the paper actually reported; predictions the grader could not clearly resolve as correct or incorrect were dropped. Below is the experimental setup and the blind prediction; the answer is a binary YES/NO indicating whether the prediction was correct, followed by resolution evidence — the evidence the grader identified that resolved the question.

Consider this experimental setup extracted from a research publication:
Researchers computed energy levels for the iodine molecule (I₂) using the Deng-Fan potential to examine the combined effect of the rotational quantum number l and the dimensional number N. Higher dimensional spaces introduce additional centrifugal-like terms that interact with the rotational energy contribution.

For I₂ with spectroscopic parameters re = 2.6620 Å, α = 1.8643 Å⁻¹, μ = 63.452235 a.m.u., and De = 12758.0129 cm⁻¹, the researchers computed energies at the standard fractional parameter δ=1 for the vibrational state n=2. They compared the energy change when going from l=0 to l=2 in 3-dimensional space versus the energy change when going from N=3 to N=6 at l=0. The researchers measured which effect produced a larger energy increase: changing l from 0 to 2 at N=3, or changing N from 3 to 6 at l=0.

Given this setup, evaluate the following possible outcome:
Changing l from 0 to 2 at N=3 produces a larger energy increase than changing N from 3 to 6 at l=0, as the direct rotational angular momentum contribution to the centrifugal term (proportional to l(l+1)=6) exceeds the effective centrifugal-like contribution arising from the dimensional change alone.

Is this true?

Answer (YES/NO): YES